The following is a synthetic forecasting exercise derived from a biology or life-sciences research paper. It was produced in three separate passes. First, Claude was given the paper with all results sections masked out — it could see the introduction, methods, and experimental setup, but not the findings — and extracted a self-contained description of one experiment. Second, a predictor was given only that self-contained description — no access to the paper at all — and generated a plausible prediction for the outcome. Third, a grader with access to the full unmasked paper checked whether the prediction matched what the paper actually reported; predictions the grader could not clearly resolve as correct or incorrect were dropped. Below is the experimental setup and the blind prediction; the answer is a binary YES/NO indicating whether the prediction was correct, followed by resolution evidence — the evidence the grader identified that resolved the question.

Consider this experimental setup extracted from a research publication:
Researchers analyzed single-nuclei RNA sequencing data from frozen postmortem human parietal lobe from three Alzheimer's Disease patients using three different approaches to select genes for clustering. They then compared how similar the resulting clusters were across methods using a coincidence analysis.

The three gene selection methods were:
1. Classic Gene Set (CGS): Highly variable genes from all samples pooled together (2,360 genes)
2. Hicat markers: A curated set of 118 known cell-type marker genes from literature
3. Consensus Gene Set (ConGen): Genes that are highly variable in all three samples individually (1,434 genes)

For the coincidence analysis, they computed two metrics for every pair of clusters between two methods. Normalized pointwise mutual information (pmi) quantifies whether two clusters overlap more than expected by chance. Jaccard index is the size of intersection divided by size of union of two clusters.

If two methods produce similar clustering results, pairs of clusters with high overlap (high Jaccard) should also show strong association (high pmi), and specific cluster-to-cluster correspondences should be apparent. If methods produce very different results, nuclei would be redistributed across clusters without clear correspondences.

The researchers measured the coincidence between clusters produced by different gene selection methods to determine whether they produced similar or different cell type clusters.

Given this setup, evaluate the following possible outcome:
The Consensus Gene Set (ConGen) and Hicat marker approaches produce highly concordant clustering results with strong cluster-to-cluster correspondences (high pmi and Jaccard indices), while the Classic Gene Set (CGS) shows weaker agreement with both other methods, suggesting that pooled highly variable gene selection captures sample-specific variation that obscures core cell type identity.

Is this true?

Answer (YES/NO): NO